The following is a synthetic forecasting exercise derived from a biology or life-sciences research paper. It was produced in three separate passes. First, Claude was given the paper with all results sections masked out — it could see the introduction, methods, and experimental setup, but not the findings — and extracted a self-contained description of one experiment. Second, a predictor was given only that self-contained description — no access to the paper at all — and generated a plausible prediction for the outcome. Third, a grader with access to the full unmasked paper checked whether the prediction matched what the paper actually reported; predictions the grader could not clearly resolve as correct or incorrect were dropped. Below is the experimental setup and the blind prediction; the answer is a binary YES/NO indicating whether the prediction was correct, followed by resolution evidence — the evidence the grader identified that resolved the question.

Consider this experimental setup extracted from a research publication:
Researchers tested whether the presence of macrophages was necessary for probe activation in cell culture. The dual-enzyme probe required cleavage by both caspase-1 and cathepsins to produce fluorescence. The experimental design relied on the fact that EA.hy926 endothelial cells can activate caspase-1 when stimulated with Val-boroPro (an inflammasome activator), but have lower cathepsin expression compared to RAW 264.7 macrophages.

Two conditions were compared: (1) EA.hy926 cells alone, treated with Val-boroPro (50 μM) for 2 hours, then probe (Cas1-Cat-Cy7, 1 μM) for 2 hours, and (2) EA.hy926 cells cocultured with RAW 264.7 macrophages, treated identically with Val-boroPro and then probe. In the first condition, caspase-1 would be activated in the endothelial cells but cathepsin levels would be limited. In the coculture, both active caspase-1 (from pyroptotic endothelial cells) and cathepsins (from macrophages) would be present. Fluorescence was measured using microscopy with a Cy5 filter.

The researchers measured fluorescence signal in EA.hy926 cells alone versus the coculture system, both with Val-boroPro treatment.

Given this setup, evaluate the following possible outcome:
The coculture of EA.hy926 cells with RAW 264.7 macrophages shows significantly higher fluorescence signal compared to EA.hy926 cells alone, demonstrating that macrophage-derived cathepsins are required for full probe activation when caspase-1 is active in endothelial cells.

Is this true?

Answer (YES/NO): YES